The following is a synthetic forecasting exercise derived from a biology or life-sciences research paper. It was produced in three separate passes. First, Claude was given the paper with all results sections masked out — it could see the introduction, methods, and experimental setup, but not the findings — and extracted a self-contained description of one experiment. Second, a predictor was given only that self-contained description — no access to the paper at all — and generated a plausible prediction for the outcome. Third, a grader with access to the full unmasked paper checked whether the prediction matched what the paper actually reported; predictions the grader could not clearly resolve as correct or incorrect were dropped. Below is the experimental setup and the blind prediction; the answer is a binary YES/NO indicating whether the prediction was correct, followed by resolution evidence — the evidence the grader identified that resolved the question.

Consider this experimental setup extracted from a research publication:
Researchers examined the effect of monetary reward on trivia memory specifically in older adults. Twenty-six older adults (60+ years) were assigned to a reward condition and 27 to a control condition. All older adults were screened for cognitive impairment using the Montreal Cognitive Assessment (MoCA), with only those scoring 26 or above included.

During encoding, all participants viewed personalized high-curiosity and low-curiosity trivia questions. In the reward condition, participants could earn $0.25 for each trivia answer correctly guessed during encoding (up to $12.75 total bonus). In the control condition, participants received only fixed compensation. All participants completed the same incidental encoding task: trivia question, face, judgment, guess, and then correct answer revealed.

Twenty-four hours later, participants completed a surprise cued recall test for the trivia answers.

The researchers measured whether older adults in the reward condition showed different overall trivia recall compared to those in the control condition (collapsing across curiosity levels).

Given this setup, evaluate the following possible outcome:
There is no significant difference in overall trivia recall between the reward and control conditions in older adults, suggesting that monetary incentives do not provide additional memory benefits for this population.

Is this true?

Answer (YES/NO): NO